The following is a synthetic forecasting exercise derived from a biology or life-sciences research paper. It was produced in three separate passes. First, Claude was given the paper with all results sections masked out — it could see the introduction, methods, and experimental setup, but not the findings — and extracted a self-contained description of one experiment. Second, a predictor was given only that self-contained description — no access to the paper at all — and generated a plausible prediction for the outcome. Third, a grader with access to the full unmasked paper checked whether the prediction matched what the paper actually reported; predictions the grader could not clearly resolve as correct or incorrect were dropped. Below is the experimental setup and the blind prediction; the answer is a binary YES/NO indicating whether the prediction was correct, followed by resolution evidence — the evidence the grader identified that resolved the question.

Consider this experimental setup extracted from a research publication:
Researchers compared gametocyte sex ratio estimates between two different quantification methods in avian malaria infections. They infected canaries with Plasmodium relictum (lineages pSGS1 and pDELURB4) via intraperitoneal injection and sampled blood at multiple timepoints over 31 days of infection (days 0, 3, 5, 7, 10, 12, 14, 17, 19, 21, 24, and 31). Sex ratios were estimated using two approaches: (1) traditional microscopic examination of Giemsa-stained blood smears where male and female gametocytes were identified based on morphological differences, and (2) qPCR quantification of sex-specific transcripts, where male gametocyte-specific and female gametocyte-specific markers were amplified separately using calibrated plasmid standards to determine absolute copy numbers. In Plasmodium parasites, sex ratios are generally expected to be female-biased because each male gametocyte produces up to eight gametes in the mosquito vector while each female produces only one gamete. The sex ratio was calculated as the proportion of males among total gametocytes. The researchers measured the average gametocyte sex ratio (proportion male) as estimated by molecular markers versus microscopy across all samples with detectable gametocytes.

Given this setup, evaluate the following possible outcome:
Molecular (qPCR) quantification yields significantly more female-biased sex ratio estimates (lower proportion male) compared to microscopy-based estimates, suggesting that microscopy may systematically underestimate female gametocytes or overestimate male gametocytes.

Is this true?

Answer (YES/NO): NO